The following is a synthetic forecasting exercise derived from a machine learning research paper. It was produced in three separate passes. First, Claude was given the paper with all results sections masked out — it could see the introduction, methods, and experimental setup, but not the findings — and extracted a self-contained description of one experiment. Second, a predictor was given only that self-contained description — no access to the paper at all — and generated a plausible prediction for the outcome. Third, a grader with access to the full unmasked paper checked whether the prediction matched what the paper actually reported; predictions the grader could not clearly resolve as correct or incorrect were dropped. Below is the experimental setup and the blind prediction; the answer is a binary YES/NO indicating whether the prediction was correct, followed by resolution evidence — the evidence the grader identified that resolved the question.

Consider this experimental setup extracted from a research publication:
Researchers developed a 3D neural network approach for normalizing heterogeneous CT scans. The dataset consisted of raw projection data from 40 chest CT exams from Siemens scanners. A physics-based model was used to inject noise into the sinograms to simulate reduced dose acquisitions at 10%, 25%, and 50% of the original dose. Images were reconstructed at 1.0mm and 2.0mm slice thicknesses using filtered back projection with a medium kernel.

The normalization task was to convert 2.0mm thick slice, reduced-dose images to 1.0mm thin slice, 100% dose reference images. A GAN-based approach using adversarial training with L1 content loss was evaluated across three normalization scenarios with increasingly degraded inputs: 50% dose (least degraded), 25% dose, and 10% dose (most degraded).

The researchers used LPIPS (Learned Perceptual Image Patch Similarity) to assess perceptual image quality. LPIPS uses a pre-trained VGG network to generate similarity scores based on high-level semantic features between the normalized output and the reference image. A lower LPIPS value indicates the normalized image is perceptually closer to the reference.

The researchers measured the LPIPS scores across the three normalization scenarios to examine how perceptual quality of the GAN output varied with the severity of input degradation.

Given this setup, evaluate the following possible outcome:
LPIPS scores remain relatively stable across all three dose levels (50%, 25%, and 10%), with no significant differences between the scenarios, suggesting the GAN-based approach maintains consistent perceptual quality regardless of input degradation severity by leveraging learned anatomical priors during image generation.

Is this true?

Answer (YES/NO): NO